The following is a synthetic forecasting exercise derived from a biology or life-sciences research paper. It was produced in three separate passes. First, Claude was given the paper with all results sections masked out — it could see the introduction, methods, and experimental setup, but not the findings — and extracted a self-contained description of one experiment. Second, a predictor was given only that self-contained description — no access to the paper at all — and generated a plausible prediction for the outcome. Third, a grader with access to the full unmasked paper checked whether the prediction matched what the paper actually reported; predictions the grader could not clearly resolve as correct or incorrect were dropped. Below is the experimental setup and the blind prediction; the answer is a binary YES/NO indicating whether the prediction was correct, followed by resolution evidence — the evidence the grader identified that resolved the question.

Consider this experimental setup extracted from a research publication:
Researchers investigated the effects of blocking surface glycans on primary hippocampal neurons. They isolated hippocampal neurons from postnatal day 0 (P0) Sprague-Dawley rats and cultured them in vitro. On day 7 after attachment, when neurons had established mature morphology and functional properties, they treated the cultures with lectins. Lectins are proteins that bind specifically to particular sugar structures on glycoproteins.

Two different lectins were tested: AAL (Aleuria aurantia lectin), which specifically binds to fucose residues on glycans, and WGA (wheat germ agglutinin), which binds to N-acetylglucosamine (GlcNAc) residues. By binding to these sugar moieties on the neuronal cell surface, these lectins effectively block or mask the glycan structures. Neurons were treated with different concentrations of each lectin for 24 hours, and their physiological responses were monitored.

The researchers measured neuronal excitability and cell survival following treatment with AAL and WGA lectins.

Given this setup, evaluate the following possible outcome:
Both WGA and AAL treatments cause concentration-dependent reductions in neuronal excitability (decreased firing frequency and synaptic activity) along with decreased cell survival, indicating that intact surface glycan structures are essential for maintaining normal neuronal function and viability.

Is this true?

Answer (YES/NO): NO